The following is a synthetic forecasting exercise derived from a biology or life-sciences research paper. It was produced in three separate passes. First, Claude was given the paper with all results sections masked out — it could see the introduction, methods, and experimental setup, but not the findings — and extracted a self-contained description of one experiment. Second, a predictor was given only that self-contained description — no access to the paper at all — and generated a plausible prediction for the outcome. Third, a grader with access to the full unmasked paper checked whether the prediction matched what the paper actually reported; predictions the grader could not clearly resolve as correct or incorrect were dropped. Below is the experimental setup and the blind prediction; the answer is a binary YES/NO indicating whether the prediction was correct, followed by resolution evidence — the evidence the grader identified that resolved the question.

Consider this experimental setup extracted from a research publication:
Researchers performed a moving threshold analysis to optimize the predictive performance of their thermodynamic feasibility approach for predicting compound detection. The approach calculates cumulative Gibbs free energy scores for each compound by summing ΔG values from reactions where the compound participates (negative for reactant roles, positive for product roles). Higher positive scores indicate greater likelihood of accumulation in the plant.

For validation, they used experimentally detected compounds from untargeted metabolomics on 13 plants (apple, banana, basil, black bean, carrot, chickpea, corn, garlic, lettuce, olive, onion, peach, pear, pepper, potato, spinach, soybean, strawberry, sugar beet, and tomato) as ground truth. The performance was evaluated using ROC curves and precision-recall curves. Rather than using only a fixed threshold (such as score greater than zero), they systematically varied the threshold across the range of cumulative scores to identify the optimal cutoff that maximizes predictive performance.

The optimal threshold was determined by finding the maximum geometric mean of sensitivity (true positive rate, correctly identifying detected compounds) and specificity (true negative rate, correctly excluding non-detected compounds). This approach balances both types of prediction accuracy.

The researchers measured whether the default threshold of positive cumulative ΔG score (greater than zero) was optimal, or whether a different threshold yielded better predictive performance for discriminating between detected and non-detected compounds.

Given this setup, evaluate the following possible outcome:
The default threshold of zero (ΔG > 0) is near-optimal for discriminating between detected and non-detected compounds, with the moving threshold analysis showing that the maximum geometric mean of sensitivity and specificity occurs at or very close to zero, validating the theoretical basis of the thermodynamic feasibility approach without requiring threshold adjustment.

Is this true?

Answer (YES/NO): NO